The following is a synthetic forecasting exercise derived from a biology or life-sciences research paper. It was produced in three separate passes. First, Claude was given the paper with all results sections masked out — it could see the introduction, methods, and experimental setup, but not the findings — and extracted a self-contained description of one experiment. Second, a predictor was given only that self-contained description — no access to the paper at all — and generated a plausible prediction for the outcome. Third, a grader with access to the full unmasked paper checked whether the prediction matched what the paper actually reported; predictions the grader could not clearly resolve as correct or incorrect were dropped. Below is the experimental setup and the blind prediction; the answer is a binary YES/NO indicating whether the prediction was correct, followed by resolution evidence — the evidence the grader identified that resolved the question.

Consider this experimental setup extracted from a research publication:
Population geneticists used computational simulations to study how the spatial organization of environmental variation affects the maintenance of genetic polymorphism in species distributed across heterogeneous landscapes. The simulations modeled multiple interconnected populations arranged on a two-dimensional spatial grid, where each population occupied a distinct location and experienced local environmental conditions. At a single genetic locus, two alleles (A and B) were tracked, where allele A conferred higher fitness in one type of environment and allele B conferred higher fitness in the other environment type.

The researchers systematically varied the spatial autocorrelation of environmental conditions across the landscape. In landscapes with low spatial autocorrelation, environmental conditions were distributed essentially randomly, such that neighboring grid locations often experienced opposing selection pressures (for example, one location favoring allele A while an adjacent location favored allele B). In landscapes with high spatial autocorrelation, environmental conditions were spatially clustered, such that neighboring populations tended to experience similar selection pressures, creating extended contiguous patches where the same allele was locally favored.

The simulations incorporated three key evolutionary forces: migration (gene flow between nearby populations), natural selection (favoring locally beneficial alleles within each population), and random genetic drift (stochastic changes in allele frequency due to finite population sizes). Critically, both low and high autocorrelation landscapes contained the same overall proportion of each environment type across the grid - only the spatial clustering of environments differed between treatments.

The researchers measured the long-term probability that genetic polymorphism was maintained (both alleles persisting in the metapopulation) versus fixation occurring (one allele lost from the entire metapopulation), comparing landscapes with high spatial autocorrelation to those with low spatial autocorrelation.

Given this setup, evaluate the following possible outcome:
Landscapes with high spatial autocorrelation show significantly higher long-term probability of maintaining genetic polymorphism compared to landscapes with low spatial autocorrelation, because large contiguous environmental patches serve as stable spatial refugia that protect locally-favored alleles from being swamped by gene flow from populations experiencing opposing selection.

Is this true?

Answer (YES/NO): YES